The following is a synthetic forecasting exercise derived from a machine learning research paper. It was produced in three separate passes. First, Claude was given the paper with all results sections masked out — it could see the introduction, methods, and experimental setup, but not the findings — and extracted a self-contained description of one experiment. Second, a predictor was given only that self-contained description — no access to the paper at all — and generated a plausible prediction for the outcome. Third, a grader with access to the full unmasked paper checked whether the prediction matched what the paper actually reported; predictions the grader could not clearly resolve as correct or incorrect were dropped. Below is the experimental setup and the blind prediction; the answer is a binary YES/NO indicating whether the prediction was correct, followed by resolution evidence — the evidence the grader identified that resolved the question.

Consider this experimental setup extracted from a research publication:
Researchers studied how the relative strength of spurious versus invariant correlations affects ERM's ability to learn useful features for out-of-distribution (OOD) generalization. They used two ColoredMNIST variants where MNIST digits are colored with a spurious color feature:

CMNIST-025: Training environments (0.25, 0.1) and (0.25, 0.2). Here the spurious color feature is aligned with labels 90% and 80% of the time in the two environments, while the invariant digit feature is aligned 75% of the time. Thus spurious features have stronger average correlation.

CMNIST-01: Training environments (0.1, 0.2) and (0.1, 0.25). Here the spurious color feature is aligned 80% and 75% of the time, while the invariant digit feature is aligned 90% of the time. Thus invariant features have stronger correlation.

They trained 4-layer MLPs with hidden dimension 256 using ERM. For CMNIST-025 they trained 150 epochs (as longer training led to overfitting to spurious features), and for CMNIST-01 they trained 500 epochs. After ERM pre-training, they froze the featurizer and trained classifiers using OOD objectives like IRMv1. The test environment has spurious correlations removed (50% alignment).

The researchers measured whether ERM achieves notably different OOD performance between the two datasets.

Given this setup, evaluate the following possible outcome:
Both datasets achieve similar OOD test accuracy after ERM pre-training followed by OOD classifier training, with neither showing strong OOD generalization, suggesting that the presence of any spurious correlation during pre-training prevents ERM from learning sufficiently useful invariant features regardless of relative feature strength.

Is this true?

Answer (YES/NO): NO